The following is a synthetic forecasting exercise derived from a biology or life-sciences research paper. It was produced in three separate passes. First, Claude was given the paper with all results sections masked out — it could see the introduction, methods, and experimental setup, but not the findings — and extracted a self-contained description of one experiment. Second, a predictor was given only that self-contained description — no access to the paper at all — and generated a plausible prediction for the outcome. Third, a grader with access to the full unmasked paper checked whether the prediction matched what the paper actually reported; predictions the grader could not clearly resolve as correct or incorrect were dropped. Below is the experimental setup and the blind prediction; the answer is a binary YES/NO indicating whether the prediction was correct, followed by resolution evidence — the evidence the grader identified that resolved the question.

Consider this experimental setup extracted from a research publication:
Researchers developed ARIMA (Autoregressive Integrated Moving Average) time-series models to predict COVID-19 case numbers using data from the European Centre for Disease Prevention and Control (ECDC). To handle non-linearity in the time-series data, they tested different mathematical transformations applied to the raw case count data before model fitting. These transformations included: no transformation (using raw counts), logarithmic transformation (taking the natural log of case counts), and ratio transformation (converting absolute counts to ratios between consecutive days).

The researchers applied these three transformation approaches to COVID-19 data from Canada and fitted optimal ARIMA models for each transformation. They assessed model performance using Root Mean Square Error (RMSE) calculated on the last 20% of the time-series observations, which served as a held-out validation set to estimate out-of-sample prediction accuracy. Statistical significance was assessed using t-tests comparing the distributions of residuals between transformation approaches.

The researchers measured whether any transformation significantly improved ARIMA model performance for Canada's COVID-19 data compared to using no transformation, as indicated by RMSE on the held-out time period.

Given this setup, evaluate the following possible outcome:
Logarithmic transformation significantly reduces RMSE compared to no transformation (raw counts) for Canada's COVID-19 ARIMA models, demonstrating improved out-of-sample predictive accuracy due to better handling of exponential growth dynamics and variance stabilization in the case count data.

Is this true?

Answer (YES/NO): NO